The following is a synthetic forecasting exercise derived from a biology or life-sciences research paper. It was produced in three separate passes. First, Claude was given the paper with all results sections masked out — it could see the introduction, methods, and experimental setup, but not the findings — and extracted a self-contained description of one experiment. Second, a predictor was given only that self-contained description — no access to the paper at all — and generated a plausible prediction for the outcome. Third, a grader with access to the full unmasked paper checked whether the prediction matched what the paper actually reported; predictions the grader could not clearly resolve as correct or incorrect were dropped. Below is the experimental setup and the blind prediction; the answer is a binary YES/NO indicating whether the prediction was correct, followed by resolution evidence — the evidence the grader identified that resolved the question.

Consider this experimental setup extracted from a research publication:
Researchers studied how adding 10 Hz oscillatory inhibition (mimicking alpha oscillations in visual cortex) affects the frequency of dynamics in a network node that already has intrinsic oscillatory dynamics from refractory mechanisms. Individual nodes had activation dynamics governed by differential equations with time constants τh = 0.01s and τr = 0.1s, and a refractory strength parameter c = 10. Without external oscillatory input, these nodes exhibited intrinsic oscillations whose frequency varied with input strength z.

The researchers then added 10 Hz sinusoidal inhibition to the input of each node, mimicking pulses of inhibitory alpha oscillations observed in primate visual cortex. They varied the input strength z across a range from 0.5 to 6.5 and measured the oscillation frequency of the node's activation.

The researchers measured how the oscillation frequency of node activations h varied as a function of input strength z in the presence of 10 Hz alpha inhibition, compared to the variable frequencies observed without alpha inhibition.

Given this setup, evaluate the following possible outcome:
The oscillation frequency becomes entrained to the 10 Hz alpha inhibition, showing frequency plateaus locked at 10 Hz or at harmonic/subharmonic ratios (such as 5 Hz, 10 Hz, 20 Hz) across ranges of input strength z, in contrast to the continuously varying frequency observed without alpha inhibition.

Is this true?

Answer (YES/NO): YES